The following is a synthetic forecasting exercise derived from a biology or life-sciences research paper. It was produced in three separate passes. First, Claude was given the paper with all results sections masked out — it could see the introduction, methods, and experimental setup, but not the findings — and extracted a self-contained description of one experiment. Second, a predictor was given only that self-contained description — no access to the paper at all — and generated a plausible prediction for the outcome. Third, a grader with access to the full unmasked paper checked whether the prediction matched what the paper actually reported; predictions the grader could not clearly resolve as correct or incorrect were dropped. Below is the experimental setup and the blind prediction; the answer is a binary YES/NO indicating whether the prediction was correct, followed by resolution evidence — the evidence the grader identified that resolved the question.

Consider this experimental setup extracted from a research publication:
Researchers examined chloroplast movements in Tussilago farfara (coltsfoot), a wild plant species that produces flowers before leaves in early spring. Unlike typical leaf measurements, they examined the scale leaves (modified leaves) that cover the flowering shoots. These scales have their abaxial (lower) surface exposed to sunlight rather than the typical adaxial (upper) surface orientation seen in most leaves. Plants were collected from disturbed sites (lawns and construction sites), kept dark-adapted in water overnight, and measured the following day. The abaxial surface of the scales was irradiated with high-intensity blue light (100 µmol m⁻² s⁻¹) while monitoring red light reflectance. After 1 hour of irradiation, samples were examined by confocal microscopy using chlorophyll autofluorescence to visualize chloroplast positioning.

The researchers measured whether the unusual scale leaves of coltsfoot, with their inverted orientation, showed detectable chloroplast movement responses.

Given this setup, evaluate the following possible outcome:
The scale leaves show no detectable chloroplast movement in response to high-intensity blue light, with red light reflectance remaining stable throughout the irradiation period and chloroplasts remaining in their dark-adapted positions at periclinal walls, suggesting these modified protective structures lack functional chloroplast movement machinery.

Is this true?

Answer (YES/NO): NO